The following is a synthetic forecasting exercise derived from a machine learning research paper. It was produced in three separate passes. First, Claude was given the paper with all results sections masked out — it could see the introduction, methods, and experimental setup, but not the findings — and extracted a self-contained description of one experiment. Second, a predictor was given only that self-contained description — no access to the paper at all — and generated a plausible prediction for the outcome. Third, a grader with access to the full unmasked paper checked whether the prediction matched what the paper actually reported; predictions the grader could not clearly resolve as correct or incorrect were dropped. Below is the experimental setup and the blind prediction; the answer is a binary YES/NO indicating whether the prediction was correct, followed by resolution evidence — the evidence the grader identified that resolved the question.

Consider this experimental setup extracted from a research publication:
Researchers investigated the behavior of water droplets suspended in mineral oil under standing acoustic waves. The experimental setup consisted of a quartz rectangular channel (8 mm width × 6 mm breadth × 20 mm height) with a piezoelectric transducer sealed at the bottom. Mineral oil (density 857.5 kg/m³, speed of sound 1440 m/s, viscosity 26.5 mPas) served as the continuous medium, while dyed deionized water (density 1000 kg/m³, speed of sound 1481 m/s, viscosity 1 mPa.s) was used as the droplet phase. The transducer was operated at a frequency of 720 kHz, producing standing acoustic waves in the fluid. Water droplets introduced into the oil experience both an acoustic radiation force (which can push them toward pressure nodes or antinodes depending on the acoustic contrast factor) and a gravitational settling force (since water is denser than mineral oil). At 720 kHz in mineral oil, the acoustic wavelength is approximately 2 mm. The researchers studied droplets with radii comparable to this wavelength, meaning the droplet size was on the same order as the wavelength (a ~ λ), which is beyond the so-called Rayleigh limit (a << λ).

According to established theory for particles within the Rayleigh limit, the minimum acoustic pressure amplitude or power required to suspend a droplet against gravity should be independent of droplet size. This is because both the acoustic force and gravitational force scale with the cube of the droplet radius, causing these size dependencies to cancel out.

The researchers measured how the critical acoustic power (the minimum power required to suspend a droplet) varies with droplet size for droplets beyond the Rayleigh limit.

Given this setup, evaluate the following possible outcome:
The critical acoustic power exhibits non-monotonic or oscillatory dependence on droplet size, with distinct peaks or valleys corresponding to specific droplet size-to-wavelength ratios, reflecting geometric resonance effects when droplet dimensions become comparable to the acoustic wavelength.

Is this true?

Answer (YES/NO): NO